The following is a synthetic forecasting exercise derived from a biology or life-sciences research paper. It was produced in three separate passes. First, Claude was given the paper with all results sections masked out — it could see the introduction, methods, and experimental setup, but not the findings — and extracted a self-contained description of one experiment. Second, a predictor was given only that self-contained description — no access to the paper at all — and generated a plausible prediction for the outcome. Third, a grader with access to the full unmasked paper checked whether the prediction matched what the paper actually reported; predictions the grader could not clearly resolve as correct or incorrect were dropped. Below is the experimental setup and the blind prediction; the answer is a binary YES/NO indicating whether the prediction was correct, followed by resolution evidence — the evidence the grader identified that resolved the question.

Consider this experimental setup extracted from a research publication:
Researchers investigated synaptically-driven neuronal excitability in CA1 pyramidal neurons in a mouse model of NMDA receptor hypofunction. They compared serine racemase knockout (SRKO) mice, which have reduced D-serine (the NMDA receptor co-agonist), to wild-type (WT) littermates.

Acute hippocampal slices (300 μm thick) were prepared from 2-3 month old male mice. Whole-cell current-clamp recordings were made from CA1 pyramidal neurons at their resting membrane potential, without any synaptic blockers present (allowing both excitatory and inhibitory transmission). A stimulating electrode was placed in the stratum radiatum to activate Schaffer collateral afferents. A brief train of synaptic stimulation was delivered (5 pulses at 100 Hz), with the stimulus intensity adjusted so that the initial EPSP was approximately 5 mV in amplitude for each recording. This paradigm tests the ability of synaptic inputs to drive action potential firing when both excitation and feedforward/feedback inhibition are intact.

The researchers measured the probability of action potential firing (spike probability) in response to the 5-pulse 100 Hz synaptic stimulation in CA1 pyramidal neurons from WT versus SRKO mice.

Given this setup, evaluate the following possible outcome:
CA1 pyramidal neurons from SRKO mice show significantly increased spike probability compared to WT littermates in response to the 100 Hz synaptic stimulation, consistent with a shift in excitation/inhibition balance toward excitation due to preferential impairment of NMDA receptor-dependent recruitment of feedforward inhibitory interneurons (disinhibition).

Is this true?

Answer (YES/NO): YES